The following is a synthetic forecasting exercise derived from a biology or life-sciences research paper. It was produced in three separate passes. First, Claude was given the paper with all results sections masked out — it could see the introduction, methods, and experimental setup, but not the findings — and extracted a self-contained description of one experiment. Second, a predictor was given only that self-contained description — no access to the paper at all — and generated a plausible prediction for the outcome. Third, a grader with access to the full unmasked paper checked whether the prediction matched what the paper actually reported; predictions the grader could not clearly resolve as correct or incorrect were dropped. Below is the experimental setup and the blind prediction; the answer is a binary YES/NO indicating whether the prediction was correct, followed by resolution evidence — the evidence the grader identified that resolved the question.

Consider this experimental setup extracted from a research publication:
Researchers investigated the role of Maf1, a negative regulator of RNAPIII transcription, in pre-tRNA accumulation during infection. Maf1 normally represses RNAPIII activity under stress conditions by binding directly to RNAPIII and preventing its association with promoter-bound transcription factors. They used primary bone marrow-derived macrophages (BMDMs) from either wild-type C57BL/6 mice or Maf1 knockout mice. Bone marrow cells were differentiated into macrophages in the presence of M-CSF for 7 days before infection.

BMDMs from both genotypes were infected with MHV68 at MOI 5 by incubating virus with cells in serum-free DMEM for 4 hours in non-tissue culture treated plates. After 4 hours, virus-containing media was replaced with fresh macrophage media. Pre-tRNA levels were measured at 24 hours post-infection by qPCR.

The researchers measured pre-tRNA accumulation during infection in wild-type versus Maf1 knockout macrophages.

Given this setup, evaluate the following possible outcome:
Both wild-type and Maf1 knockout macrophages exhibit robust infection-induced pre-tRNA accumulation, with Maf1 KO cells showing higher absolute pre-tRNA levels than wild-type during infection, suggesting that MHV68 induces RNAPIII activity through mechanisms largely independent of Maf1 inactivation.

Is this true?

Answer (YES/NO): NO